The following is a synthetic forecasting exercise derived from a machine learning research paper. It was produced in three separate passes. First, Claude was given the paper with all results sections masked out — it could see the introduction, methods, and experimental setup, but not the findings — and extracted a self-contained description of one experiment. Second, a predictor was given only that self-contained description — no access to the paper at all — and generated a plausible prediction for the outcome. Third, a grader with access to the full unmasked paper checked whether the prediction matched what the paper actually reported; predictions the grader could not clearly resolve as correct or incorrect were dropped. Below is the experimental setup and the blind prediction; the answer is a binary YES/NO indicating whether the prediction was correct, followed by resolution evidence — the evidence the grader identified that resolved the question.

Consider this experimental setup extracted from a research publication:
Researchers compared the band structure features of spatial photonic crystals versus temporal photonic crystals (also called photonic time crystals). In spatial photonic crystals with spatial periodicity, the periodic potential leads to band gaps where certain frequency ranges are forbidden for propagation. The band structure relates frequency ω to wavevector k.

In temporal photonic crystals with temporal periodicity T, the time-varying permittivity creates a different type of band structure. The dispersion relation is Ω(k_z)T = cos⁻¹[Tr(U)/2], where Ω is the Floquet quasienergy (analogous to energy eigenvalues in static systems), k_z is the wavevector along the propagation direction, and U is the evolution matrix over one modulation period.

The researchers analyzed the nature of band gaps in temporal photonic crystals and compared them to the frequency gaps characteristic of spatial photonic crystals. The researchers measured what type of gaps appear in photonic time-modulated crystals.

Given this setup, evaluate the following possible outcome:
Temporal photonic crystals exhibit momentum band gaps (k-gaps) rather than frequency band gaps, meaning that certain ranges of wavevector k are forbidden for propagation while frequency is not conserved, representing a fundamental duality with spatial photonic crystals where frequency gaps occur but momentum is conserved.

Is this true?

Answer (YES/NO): YES